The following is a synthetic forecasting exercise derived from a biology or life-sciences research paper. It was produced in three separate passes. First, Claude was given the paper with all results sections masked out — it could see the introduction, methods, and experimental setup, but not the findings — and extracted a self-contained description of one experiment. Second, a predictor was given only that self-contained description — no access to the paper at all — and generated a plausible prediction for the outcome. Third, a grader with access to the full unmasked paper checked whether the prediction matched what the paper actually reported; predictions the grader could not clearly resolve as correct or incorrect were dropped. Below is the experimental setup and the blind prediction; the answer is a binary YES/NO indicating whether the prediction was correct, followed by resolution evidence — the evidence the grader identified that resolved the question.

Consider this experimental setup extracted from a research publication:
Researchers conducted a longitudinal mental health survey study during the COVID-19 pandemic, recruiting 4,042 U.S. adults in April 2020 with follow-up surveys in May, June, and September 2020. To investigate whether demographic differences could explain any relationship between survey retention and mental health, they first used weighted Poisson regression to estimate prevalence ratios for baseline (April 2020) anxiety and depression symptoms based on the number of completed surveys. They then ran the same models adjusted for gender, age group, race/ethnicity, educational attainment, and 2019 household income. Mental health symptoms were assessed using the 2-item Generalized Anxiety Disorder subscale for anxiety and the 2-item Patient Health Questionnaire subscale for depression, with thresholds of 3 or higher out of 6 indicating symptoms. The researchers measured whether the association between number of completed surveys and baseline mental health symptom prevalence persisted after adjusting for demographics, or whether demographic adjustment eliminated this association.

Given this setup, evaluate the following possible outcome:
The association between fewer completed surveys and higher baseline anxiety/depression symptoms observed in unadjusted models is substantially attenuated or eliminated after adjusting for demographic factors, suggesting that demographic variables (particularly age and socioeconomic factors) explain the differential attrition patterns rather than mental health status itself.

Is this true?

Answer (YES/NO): NO